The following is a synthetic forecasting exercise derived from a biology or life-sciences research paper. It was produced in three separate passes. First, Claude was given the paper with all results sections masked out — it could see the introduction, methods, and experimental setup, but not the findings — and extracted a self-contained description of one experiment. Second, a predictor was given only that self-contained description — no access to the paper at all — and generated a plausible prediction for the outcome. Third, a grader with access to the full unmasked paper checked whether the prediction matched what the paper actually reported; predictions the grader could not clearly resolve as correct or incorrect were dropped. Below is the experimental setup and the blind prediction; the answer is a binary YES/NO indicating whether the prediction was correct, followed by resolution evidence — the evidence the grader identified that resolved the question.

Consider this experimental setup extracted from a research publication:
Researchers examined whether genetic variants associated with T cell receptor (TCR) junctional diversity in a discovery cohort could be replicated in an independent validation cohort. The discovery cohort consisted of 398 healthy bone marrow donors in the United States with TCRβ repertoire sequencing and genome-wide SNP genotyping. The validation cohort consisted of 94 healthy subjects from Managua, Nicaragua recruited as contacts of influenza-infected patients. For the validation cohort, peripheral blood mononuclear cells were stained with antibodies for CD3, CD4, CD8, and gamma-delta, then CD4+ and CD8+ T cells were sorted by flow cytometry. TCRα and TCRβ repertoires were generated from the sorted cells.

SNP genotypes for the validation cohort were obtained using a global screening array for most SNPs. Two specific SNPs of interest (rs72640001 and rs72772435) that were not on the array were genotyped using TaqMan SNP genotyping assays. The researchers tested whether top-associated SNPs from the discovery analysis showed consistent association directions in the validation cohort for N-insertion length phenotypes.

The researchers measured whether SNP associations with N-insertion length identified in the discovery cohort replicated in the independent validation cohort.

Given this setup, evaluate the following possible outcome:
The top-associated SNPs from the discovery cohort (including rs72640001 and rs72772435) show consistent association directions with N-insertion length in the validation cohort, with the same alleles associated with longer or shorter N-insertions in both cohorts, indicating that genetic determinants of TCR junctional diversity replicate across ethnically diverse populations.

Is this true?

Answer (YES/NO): NO